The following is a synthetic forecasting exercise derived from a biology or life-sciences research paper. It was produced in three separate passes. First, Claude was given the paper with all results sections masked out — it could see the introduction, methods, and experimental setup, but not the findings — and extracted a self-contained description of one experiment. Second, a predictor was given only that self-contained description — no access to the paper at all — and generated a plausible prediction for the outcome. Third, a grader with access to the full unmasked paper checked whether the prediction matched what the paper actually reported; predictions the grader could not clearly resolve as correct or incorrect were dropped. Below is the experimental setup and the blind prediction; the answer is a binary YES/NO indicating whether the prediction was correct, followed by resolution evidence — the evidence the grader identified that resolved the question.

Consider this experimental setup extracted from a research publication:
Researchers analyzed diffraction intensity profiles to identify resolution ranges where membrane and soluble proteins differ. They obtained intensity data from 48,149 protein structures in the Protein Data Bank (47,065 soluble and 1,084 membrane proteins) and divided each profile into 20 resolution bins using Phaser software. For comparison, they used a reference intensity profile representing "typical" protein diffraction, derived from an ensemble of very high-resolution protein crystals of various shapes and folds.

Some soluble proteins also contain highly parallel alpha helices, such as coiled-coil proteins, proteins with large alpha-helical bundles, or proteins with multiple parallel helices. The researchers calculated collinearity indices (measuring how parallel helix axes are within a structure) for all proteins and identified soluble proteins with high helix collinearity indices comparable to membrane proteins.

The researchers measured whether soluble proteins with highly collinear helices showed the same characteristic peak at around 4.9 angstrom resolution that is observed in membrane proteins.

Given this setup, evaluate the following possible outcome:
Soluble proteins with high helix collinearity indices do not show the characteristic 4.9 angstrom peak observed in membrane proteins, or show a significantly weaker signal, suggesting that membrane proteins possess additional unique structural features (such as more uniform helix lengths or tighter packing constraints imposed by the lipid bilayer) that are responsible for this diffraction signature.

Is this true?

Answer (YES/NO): YES